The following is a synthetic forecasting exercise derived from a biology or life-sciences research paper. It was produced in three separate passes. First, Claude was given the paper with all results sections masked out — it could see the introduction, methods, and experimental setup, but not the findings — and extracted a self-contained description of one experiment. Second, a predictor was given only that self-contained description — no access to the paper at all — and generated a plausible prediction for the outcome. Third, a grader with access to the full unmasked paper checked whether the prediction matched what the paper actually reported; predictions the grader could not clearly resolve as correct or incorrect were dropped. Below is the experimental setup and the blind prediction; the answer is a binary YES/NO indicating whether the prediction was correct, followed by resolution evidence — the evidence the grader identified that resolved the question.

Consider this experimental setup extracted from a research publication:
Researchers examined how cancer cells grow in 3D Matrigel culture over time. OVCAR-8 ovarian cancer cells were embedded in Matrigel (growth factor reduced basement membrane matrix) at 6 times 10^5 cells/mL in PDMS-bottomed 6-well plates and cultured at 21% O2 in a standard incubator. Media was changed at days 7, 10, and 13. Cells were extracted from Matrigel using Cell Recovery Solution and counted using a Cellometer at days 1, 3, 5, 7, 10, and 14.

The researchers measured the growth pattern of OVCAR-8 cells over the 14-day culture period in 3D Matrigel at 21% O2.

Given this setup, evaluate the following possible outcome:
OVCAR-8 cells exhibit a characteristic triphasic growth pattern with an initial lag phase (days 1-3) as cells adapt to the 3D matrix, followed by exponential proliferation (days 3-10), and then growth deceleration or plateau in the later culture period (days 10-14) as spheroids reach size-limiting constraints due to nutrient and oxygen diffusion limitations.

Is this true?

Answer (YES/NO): NO